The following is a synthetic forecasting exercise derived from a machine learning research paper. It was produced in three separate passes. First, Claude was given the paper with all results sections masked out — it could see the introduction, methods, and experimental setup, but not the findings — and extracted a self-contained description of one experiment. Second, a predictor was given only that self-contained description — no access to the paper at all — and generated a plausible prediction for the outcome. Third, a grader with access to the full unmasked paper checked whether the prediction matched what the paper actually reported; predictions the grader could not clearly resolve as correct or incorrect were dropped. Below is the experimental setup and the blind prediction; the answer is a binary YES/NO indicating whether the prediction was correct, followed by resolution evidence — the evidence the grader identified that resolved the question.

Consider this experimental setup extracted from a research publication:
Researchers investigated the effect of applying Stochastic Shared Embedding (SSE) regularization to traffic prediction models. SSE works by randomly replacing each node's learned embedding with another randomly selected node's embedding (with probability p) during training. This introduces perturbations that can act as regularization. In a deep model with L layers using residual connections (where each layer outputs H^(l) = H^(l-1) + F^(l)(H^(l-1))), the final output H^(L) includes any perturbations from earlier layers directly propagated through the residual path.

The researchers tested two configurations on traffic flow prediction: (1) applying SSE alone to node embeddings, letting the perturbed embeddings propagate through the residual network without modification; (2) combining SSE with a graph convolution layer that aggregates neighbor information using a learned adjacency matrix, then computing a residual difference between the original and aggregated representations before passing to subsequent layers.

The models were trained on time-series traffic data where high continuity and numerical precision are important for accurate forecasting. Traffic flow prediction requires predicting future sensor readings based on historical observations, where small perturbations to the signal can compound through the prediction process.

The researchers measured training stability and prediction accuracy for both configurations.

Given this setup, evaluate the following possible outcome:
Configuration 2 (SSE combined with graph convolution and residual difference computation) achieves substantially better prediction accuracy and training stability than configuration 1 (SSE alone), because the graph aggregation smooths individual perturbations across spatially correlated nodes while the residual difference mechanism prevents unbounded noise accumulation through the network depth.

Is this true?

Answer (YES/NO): YES